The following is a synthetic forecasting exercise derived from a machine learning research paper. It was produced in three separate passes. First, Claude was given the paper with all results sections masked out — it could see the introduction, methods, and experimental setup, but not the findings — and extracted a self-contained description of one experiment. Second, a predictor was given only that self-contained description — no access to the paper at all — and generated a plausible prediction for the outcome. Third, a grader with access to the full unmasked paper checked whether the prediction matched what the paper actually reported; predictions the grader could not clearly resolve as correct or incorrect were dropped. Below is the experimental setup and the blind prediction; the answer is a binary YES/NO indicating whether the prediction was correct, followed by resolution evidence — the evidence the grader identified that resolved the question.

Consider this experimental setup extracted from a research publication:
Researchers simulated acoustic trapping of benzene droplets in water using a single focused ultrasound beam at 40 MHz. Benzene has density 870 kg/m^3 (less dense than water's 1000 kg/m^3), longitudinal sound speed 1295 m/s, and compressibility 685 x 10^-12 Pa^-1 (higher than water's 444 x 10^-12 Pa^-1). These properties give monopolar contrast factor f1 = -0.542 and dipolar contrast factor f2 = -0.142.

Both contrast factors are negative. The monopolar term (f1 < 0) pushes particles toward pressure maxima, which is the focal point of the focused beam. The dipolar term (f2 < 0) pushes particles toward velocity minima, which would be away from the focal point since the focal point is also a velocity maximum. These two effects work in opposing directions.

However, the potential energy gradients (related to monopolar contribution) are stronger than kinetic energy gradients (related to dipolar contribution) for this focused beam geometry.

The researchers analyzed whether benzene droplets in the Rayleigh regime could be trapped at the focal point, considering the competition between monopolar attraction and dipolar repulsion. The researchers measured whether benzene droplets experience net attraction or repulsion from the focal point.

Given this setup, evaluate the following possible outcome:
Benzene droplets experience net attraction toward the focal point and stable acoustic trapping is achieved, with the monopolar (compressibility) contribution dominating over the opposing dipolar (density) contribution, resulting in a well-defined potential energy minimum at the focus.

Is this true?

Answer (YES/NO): YES